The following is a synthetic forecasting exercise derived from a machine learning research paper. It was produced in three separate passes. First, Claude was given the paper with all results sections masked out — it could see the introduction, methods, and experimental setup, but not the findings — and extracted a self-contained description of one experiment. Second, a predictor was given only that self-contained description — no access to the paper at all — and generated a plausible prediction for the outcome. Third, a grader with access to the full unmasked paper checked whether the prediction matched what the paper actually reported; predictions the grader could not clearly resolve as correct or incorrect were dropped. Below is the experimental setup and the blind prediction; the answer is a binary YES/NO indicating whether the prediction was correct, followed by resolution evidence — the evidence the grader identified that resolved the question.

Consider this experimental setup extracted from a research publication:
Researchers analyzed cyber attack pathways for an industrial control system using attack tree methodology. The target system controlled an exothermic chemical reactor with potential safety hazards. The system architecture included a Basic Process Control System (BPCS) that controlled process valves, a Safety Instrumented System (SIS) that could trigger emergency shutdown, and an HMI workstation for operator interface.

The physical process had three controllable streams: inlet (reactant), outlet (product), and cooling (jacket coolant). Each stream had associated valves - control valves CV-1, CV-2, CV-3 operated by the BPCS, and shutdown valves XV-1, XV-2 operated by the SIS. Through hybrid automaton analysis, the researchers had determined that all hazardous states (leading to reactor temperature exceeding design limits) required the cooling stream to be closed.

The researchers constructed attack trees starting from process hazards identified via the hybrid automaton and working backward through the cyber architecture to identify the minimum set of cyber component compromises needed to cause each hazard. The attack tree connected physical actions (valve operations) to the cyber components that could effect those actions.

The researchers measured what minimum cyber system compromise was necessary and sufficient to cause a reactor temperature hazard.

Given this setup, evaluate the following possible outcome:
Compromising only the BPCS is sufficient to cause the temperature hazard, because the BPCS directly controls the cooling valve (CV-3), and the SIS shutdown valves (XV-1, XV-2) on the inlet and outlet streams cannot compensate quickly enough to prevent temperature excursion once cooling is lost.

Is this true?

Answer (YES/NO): YES